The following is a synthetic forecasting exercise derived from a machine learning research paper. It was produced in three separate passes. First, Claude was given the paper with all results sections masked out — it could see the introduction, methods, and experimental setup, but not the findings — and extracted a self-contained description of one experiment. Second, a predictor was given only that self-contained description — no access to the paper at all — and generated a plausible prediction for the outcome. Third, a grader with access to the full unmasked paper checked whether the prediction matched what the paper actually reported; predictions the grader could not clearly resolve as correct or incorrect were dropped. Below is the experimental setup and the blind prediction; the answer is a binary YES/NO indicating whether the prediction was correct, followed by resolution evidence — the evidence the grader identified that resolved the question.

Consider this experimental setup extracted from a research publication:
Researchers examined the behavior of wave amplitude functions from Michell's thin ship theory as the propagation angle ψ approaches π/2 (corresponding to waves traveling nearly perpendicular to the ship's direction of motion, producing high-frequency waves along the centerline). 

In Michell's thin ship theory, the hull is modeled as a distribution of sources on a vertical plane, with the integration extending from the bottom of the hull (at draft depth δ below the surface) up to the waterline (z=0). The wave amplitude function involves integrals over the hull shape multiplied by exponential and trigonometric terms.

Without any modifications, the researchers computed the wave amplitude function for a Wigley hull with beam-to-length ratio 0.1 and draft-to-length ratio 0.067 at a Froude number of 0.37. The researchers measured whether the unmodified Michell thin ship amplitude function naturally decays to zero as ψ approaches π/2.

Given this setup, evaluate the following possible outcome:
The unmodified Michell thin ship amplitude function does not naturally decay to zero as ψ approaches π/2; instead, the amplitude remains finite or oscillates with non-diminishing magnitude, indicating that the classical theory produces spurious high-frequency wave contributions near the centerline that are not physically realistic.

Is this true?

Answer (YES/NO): YES